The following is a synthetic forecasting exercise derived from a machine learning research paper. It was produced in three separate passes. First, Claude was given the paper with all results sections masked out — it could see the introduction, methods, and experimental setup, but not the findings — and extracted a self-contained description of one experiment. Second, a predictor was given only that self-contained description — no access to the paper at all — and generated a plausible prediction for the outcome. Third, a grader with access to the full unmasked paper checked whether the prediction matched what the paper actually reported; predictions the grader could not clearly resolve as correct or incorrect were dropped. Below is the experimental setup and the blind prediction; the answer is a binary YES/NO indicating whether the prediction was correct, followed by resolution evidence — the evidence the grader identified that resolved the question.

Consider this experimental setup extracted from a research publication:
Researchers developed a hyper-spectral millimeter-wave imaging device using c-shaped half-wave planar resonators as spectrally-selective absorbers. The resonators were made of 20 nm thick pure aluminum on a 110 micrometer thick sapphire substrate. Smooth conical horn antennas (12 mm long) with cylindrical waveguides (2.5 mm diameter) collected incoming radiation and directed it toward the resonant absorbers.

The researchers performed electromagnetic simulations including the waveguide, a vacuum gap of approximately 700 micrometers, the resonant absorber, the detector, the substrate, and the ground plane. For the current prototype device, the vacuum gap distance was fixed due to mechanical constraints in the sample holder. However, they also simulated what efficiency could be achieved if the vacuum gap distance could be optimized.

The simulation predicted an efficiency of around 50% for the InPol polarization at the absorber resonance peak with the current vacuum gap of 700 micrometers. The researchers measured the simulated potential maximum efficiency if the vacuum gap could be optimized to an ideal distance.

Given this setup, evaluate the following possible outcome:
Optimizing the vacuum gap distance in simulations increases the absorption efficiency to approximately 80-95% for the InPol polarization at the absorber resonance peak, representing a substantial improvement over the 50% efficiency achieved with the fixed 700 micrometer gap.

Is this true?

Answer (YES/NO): NO